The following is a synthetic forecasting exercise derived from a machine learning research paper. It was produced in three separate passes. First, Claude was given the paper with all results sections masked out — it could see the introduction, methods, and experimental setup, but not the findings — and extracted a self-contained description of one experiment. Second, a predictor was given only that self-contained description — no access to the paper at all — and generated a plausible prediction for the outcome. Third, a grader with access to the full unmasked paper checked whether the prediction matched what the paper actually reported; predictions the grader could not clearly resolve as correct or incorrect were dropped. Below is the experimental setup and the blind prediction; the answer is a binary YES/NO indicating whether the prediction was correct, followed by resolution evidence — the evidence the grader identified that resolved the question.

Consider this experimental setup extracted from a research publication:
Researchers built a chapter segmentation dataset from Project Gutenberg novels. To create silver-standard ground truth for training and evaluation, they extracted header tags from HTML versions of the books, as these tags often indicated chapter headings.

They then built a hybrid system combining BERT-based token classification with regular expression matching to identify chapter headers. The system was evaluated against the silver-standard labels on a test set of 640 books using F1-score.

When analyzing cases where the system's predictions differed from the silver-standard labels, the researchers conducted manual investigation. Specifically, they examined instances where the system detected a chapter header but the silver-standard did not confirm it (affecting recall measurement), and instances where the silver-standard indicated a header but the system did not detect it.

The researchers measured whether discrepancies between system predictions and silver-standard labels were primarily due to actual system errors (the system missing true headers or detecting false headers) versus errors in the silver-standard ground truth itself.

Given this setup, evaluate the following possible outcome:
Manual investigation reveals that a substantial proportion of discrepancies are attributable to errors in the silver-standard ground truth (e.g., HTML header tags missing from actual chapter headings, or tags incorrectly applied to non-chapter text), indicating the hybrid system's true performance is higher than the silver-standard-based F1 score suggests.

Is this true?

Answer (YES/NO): YES